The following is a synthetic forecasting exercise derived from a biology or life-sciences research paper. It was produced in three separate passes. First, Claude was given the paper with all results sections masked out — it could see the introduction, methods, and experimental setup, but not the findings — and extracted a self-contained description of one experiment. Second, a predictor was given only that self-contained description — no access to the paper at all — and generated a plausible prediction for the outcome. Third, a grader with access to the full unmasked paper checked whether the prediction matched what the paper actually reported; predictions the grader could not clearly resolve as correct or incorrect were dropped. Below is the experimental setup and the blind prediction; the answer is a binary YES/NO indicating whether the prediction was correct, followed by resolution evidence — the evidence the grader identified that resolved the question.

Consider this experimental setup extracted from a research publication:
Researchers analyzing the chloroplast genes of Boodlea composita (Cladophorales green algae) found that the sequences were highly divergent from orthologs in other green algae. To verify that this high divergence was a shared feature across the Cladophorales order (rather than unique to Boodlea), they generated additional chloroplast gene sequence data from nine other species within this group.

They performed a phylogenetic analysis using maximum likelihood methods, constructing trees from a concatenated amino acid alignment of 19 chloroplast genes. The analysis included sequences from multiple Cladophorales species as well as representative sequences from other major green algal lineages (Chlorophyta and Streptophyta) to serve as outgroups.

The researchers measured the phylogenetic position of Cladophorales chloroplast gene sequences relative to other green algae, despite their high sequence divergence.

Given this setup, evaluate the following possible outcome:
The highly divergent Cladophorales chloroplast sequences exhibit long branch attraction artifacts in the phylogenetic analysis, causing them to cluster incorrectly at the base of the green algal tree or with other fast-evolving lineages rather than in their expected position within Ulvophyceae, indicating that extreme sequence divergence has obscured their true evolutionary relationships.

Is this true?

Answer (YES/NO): NO